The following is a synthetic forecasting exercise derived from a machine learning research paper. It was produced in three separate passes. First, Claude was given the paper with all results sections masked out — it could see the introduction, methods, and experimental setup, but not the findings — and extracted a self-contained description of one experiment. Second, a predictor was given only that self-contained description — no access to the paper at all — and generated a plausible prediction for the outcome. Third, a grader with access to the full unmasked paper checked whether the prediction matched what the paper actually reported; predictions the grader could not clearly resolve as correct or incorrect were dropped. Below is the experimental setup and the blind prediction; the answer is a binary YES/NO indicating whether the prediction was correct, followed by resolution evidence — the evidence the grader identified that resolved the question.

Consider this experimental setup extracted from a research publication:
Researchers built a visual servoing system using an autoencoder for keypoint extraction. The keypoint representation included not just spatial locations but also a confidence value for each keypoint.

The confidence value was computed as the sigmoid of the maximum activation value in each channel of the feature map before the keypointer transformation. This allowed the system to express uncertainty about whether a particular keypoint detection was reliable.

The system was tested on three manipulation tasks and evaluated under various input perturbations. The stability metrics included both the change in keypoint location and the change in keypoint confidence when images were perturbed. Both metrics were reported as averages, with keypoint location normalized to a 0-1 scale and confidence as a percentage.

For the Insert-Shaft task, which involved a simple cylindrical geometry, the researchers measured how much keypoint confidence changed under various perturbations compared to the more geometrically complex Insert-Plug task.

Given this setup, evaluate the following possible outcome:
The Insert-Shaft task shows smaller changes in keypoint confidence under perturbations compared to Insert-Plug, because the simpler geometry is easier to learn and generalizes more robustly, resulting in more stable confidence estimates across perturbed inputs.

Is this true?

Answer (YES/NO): YES